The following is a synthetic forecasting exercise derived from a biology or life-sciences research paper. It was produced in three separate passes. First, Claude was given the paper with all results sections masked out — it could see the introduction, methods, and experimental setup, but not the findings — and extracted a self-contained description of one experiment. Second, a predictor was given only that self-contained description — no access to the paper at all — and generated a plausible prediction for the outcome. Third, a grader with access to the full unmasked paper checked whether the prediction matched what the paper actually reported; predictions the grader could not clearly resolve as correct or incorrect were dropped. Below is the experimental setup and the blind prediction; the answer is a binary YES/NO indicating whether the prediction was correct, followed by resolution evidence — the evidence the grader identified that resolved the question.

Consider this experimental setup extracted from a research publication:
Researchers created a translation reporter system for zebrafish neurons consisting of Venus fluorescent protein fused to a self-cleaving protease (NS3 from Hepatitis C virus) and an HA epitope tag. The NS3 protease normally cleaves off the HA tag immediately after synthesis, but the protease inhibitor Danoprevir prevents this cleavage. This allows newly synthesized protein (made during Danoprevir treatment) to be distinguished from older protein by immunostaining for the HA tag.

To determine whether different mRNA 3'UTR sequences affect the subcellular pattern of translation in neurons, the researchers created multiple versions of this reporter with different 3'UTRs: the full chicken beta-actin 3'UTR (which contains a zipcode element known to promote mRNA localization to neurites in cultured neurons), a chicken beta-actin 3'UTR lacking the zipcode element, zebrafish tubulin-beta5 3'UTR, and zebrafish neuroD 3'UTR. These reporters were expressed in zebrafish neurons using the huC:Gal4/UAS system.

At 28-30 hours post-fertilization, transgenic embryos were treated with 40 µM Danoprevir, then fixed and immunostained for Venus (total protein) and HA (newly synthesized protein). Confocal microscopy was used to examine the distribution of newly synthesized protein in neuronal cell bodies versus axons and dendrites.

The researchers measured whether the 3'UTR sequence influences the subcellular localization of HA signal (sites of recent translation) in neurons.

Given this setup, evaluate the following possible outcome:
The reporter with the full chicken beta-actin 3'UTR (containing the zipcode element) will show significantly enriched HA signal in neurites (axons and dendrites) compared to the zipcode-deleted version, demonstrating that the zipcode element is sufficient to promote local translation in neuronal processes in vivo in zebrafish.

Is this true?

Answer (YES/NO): NO